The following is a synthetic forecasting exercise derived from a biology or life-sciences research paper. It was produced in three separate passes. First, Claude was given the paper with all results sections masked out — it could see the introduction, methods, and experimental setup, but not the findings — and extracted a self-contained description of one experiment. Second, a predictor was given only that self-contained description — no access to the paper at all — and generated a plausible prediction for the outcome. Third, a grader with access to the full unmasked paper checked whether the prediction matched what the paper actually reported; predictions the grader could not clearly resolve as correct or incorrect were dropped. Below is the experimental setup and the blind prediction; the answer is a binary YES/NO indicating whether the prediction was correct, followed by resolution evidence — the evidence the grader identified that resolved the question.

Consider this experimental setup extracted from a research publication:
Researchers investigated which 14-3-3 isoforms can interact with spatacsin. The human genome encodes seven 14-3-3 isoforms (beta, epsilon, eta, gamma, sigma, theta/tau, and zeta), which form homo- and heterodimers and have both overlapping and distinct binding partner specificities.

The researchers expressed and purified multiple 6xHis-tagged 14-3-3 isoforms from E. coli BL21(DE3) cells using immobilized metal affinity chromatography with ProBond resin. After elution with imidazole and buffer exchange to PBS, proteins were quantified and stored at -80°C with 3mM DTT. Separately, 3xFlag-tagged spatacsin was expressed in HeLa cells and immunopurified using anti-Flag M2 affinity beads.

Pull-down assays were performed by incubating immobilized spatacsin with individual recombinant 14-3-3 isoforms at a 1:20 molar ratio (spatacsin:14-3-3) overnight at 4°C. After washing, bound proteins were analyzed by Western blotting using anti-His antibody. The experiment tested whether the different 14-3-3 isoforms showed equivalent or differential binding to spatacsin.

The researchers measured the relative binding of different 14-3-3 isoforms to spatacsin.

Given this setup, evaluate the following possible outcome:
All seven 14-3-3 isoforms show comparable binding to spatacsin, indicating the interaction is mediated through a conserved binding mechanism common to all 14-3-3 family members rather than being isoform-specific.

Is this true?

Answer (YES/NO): NO